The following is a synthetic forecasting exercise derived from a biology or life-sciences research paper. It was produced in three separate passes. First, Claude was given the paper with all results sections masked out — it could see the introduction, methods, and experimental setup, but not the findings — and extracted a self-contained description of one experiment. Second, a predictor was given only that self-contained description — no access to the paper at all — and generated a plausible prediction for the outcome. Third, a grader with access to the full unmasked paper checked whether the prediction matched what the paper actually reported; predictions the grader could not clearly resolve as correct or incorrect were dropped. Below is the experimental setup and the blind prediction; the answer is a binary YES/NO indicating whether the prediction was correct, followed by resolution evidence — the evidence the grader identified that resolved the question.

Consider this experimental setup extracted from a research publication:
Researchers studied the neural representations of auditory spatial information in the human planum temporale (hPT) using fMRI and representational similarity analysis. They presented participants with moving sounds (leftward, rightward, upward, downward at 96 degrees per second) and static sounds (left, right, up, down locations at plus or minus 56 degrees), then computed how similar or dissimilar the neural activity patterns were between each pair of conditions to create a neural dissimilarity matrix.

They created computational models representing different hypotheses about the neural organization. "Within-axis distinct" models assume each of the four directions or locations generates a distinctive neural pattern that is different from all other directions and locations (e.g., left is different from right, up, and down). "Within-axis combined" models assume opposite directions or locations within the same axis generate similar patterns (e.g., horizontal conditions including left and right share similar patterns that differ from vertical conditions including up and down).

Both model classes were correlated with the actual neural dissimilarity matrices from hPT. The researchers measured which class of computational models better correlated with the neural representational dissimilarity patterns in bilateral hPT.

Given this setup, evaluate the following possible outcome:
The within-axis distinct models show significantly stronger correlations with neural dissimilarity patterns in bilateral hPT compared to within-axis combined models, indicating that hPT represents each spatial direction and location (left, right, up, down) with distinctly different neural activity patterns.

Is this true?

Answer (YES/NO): NO